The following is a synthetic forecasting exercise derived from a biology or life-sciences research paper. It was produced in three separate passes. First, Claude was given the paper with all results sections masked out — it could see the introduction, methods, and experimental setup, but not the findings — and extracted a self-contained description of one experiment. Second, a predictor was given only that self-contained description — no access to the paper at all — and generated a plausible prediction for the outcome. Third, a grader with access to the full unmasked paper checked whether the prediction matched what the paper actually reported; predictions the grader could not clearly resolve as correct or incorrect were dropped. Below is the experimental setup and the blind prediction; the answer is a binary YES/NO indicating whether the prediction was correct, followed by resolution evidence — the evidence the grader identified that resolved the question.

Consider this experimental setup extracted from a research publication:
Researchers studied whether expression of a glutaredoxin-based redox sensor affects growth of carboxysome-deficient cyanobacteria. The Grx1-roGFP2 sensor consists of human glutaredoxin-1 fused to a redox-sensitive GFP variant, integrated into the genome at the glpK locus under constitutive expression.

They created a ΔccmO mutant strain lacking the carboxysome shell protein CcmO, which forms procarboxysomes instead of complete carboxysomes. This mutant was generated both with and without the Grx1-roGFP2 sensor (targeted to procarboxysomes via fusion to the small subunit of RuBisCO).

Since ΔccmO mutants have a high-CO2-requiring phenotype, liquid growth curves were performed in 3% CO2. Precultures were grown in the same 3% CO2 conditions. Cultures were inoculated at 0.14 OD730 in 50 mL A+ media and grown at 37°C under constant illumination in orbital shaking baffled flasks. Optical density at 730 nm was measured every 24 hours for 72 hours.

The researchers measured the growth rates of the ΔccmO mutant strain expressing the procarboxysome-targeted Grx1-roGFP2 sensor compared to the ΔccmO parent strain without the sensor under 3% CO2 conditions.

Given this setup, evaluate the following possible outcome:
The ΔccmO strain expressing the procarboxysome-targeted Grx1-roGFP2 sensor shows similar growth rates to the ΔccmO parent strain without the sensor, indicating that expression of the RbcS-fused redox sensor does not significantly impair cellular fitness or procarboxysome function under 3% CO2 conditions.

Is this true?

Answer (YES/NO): YES